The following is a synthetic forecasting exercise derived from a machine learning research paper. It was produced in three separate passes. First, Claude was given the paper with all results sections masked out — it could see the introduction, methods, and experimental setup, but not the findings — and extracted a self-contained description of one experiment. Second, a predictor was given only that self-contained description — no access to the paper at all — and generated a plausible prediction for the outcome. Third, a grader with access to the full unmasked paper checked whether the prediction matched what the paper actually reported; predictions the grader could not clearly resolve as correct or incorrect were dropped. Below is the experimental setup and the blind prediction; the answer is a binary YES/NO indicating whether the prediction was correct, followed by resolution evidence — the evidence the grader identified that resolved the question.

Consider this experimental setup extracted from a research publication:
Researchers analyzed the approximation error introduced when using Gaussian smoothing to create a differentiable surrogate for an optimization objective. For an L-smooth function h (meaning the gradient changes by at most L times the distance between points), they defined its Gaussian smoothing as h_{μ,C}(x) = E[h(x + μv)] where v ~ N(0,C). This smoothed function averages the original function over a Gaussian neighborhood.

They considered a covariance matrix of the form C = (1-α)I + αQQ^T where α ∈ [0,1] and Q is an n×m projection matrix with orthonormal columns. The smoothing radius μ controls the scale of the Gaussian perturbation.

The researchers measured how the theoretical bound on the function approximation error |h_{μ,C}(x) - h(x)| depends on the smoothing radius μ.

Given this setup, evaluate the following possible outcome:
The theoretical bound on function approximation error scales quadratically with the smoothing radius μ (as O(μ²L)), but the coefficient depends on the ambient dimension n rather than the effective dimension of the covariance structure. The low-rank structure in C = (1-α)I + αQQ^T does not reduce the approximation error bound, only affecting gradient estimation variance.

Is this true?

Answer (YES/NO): NO